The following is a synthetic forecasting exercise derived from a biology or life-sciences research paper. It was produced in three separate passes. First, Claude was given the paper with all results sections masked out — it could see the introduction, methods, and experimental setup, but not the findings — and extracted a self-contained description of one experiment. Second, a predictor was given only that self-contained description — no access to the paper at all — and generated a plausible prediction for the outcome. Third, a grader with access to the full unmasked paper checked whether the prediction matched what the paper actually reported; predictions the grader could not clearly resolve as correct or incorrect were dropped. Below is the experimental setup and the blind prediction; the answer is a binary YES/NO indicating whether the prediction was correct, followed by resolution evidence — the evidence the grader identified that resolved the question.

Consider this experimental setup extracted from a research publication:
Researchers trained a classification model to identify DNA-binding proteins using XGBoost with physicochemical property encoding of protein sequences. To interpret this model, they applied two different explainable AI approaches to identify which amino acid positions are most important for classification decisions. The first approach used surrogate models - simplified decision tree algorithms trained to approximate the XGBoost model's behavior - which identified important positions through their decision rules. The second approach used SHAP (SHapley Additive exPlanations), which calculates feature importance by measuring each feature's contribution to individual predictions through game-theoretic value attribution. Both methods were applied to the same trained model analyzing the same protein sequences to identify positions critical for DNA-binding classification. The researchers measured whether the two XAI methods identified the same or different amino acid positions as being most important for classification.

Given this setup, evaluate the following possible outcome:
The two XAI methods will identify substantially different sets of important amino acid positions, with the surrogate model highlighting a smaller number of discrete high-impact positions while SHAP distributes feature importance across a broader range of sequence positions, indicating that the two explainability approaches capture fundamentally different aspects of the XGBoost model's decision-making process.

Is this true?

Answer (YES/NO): NO